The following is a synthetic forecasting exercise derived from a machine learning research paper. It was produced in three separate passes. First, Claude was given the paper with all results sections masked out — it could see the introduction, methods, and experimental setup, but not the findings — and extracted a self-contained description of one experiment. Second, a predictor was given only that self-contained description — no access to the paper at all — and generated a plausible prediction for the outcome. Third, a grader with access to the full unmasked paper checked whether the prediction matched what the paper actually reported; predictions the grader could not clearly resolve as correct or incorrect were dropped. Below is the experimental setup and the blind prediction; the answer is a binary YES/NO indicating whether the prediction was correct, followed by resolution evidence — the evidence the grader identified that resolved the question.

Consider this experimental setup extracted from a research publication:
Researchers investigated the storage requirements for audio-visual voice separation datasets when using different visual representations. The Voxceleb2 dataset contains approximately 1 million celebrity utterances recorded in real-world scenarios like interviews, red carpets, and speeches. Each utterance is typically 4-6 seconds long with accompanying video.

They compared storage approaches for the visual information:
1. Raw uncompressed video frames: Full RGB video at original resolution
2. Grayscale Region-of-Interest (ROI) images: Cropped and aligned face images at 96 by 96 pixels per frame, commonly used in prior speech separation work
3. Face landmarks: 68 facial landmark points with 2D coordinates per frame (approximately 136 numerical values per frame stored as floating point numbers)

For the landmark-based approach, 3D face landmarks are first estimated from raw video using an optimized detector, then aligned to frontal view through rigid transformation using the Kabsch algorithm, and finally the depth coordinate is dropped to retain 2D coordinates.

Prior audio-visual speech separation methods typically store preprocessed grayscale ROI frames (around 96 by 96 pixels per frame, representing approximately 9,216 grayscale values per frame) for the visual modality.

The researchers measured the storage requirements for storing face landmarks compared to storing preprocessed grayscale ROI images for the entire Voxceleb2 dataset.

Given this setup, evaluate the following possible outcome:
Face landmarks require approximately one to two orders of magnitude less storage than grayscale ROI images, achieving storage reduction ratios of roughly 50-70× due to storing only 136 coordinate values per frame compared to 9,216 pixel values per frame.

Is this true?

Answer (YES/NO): NO